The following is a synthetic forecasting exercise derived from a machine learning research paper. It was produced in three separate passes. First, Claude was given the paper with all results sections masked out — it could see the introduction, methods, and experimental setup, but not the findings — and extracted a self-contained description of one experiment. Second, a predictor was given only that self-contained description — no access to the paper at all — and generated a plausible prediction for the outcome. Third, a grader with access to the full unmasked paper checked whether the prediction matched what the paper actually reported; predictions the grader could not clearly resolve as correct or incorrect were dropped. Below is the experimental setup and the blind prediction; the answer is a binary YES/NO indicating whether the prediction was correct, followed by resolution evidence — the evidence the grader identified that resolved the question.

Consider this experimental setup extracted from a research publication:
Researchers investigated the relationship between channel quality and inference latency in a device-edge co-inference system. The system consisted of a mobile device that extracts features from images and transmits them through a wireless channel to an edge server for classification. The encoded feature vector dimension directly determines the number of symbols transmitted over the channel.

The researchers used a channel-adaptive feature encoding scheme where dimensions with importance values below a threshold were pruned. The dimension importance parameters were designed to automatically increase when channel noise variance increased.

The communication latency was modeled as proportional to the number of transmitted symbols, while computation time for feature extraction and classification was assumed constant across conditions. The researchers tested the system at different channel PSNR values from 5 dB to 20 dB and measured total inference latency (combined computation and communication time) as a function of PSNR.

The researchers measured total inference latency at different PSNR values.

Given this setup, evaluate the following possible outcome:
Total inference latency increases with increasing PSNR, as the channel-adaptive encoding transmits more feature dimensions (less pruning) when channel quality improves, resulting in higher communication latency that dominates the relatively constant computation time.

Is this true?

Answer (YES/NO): NO